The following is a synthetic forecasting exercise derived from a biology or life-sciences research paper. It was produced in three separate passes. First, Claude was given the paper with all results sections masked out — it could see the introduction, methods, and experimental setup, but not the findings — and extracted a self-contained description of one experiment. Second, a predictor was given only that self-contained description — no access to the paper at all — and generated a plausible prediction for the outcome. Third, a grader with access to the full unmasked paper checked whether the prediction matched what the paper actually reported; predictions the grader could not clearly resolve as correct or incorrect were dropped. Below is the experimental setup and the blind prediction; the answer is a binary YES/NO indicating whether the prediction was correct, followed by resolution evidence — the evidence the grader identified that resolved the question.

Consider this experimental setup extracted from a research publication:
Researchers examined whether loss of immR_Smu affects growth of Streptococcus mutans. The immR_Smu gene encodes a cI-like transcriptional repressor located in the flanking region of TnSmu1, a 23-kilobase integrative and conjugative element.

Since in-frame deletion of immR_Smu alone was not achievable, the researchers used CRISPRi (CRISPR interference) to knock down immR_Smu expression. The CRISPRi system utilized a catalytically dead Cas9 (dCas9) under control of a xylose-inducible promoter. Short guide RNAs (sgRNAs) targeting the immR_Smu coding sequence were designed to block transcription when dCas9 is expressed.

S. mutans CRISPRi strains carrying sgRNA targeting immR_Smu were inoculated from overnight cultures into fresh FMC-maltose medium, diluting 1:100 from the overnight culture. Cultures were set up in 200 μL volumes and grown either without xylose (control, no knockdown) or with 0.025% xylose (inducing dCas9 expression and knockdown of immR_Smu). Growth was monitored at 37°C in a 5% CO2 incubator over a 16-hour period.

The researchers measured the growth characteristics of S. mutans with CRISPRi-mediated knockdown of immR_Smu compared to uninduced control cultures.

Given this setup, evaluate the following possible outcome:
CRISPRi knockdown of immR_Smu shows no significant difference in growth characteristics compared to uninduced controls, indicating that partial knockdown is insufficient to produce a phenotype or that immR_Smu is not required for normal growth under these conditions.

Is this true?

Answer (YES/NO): NO